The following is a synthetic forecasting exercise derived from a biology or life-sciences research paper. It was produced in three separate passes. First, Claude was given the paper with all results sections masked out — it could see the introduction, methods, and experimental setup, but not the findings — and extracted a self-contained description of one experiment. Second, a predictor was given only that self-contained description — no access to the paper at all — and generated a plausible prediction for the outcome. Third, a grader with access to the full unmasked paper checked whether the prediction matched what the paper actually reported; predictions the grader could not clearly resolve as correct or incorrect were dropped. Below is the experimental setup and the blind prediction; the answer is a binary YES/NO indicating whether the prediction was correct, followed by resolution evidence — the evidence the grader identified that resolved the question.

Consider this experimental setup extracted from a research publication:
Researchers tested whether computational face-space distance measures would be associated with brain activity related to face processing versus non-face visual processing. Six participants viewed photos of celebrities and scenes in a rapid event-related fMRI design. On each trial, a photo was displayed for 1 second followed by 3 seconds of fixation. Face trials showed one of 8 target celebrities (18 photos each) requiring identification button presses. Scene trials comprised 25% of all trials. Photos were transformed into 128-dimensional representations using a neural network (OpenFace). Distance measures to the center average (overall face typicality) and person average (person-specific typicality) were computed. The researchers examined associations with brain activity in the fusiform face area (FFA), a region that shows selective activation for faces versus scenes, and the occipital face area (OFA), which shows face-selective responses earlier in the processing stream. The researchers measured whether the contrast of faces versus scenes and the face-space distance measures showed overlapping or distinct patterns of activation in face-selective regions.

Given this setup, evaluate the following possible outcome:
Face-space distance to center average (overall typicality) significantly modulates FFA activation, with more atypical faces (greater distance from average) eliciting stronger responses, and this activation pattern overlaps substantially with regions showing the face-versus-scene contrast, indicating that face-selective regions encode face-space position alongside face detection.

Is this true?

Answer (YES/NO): NO